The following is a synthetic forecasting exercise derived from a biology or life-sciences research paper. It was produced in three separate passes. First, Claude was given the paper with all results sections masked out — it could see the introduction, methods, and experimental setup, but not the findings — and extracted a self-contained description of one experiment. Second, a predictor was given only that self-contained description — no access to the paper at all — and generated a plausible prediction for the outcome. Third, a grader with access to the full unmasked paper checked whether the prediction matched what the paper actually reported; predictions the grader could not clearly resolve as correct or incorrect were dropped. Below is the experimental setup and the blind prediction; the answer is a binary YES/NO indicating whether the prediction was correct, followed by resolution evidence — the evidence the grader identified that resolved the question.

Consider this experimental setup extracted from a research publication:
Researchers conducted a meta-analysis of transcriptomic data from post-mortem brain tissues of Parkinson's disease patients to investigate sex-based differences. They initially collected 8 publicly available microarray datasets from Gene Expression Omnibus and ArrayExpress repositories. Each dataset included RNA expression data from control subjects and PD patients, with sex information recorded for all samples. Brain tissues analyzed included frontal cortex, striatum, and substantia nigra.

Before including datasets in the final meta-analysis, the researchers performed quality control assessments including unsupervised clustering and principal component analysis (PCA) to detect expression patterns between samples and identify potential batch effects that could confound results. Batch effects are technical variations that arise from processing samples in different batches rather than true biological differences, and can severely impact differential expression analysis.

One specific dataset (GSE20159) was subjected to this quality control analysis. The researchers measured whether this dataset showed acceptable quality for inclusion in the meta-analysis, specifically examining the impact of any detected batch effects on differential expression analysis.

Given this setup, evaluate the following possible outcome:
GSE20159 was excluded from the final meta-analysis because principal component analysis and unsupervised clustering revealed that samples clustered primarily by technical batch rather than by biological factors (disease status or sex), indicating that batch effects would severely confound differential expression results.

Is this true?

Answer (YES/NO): YES